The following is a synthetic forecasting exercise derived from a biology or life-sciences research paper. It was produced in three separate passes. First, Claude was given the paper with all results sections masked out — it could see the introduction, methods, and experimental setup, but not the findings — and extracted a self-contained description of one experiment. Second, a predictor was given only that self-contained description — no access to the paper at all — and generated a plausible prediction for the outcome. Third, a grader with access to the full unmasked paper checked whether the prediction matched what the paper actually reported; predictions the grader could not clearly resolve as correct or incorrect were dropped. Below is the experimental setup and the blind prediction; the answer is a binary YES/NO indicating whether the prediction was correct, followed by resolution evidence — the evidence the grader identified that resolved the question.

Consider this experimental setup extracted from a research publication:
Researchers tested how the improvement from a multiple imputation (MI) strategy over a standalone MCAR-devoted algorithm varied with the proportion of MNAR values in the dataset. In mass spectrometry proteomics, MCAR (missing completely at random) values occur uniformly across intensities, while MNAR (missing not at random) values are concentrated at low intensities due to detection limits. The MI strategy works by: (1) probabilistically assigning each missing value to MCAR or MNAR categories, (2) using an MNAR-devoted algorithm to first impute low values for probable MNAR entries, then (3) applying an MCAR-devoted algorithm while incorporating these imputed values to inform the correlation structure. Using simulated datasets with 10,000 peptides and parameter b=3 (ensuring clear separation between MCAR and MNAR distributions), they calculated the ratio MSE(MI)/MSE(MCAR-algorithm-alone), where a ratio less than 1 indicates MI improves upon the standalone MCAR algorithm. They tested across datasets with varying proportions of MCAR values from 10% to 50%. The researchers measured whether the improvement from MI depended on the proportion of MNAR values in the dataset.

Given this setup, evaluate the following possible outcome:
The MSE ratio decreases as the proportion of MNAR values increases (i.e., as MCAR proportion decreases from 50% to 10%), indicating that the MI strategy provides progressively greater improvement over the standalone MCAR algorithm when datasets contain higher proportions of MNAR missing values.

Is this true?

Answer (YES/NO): YES